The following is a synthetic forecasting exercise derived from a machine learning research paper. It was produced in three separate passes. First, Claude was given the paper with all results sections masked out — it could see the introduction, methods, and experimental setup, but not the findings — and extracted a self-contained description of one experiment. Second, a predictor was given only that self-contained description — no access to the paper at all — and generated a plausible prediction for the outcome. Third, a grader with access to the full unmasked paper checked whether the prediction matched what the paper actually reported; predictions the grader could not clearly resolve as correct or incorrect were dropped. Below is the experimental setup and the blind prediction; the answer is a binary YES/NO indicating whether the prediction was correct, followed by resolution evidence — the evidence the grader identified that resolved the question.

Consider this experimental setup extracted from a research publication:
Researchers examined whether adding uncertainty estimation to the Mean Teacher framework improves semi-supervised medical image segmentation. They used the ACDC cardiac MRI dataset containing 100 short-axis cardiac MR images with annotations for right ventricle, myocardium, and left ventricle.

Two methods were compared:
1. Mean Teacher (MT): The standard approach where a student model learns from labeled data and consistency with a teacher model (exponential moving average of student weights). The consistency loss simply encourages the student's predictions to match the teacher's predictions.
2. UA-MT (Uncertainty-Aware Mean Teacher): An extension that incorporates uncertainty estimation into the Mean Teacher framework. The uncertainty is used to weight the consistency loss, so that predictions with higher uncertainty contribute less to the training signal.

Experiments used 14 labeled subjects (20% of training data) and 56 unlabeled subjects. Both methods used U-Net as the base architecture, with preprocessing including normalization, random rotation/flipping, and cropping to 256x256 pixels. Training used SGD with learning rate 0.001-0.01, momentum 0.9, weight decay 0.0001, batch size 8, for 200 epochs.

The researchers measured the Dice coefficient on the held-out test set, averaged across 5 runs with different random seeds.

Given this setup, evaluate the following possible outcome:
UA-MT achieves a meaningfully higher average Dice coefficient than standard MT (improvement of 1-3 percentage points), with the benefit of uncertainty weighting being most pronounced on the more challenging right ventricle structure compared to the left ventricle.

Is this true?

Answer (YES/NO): NO